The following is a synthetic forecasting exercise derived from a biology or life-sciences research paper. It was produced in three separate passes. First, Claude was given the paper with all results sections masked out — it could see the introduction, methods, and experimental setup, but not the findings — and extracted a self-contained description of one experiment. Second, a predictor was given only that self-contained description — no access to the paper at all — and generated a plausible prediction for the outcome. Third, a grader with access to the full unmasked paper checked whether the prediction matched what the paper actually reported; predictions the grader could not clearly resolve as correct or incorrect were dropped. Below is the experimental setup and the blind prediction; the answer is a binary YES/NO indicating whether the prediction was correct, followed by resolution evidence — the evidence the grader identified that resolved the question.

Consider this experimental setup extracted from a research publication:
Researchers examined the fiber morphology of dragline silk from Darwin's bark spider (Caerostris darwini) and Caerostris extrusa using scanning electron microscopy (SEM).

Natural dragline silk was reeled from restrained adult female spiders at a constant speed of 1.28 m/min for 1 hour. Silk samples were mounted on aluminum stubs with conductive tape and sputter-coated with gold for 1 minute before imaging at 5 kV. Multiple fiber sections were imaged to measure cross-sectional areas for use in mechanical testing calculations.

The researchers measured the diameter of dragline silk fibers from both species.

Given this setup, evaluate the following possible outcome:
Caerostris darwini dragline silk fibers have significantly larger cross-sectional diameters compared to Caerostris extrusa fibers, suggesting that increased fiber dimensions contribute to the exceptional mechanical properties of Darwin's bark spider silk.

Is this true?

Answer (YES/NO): NO